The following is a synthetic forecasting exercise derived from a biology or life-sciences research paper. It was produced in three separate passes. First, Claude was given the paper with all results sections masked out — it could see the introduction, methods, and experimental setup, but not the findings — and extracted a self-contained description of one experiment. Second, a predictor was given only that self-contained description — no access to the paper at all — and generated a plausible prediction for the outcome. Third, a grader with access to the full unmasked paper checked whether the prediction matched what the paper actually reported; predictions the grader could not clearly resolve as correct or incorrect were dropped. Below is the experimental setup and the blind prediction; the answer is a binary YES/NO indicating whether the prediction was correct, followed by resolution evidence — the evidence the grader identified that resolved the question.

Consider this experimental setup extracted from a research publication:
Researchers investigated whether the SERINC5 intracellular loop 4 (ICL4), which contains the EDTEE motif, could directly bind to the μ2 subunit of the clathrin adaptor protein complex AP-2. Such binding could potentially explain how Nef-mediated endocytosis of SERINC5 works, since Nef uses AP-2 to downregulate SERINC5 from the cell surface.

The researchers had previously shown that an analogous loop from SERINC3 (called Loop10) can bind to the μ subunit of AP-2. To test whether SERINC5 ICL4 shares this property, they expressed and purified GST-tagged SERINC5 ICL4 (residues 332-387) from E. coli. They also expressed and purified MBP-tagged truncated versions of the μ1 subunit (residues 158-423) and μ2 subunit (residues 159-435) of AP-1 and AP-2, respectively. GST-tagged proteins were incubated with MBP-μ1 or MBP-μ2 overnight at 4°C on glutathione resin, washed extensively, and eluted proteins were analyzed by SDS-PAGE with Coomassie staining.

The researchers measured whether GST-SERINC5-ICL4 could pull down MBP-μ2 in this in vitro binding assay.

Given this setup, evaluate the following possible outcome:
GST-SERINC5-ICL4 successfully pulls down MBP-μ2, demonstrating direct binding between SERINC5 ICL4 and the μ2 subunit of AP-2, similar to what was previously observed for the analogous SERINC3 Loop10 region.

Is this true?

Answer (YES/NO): NO